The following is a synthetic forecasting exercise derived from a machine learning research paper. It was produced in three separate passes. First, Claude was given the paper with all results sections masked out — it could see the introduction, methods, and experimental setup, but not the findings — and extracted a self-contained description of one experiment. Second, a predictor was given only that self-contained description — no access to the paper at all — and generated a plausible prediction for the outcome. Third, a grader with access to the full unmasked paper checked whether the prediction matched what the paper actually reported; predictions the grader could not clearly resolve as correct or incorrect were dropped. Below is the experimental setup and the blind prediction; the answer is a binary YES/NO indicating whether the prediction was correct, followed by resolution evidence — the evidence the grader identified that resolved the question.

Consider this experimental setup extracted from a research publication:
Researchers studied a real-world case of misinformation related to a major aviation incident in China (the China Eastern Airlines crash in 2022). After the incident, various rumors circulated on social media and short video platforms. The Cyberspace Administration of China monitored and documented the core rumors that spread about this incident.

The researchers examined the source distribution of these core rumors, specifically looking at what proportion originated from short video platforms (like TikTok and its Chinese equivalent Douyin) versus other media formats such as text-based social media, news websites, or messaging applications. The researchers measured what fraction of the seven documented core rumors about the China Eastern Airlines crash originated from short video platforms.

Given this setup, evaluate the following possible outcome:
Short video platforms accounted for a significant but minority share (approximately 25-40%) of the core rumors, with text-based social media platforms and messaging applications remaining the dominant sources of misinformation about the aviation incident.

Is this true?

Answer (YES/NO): NO